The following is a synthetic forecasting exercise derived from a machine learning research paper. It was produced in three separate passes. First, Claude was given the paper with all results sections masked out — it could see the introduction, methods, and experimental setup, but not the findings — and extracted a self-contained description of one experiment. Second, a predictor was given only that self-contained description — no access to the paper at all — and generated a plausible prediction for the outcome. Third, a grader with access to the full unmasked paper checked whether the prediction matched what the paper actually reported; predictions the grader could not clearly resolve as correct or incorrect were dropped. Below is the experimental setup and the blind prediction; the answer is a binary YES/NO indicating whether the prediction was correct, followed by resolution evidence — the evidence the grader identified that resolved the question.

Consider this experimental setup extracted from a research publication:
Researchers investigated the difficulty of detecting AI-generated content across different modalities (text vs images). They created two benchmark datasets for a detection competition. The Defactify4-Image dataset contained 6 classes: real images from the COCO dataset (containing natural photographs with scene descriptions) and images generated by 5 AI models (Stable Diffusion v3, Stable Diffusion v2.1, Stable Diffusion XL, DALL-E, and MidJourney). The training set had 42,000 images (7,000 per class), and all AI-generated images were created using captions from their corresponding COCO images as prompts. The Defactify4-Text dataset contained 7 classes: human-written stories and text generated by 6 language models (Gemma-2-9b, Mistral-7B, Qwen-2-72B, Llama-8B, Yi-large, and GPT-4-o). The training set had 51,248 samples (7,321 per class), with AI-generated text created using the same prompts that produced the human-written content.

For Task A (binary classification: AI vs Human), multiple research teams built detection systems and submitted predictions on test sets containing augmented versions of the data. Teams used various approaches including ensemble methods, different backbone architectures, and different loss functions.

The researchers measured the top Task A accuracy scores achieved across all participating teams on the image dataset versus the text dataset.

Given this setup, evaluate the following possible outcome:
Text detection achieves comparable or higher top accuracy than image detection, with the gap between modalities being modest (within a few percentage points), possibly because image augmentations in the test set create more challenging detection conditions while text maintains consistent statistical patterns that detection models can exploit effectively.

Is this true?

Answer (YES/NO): NO